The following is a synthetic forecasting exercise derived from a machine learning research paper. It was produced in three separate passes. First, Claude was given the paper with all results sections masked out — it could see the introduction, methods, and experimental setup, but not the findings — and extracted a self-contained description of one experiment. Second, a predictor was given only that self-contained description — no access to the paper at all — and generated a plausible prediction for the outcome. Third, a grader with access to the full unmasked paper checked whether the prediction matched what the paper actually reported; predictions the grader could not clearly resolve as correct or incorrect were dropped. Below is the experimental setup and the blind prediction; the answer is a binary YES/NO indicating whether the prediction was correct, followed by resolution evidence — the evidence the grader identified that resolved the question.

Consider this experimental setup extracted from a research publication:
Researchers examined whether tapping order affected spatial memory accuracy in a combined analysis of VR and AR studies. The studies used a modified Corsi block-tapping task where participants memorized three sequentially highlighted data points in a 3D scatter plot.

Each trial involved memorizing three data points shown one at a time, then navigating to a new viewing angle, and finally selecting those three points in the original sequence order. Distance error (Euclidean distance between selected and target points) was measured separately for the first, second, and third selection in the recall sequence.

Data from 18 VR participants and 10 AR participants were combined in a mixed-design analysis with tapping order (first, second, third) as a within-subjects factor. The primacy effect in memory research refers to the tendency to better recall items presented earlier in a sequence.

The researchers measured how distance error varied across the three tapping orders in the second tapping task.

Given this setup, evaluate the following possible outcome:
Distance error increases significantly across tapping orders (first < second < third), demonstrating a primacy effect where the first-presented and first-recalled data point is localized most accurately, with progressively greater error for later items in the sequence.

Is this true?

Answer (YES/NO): NO